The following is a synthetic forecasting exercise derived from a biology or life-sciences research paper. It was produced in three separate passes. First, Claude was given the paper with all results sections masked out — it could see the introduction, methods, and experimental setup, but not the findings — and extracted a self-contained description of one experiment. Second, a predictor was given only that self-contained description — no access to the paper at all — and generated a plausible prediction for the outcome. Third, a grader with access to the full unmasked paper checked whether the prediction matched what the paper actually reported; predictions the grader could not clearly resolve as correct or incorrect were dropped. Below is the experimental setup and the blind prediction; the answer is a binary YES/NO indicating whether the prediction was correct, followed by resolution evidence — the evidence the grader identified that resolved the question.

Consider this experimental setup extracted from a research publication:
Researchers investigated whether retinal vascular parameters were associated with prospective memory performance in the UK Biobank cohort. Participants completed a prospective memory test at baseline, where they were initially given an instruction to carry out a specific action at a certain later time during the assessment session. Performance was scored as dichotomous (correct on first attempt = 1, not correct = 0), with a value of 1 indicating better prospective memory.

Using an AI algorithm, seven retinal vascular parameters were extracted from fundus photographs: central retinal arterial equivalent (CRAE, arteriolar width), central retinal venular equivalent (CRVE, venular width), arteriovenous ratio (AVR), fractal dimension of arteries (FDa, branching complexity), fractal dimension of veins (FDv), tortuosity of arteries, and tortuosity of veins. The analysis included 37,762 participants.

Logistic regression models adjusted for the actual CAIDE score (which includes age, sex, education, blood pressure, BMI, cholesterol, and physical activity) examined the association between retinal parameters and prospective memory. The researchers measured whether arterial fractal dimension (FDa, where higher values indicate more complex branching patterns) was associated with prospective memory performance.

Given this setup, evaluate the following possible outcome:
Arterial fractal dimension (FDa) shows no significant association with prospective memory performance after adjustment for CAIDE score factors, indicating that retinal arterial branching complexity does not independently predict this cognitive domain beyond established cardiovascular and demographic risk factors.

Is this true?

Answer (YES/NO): NO